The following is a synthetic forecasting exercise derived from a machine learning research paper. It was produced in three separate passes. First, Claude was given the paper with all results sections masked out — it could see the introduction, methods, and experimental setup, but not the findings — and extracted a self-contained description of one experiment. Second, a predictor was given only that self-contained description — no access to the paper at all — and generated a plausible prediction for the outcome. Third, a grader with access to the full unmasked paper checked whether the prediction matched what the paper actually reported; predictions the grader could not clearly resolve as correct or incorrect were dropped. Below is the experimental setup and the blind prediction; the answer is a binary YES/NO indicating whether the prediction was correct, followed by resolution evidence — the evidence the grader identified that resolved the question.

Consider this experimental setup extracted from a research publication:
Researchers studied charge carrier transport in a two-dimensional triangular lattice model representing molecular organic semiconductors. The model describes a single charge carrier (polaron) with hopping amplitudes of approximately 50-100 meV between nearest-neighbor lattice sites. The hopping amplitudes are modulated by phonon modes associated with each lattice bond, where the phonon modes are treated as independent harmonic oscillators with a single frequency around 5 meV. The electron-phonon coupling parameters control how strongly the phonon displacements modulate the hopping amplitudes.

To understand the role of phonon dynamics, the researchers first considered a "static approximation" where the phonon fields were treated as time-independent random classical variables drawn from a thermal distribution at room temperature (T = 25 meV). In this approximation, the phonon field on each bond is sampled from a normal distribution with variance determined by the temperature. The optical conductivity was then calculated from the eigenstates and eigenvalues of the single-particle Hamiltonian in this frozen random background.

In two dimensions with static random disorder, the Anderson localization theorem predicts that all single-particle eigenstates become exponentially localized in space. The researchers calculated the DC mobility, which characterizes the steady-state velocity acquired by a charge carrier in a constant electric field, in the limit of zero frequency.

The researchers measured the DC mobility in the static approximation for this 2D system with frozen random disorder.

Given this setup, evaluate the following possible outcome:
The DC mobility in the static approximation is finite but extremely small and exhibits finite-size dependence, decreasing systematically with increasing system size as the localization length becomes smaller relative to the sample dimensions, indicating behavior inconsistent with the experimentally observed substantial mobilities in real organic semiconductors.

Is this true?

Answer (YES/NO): NO